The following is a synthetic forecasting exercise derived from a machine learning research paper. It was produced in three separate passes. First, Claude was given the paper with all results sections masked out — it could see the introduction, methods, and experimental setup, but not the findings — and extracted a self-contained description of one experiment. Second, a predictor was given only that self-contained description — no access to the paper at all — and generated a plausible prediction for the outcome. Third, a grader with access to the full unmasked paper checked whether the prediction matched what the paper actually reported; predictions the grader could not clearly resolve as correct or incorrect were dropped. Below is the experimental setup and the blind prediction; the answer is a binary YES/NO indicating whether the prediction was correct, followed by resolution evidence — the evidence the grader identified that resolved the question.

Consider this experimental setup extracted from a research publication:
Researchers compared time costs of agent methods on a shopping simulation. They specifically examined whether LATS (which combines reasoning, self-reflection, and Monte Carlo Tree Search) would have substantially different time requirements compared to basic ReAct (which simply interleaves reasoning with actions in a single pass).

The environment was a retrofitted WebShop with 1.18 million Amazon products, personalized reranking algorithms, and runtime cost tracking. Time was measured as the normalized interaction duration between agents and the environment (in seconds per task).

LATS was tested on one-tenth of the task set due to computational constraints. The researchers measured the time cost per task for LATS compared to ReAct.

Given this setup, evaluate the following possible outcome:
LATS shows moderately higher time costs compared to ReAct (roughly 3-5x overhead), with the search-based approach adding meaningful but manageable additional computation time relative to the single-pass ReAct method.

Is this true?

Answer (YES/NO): NO